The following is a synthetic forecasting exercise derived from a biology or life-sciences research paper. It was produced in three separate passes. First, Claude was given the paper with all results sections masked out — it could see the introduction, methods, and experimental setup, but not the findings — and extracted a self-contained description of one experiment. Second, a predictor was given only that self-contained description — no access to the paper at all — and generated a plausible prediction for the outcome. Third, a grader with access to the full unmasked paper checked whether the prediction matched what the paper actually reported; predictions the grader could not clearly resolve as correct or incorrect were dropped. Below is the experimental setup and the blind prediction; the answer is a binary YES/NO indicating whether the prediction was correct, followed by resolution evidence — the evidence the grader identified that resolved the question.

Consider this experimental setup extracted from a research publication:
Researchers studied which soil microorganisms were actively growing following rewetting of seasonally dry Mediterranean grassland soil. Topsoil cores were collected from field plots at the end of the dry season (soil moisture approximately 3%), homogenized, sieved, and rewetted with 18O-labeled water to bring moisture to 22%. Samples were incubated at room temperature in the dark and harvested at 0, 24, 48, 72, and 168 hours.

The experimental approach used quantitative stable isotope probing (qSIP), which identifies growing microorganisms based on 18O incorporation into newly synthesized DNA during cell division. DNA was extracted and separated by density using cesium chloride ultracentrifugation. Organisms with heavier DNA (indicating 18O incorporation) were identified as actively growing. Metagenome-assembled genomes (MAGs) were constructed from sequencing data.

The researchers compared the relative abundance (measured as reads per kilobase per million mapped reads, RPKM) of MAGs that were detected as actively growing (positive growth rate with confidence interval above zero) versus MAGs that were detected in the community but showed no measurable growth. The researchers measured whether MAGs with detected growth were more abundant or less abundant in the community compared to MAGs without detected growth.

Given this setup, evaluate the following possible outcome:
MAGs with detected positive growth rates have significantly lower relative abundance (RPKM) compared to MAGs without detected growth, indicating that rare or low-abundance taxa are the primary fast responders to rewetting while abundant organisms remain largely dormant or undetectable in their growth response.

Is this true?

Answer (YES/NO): NO